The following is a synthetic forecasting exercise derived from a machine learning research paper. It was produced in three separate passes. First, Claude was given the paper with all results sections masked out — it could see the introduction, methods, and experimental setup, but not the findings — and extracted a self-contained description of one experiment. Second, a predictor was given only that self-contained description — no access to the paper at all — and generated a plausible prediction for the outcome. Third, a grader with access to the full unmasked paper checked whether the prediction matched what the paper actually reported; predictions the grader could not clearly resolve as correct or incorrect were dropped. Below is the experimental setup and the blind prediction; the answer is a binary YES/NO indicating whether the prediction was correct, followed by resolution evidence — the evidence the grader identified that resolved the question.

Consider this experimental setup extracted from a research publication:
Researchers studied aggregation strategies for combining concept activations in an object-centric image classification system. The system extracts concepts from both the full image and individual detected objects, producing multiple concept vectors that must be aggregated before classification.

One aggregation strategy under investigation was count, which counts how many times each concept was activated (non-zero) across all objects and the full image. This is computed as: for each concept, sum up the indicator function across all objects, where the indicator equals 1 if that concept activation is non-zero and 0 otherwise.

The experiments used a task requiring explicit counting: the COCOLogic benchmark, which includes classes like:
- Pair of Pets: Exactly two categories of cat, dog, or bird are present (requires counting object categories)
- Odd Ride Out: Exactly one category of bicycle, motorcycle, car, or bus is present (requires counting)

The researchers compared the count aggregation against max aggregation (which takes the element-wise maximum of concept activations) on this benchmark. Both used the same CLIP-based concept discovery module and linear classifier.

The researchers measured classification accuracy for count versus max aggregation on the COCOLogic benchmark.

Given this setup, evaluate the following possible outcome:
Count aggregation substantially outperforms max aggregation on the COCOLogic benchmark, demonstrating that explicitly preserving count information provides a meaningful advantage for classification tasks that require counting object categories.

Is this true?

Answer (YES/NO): NO